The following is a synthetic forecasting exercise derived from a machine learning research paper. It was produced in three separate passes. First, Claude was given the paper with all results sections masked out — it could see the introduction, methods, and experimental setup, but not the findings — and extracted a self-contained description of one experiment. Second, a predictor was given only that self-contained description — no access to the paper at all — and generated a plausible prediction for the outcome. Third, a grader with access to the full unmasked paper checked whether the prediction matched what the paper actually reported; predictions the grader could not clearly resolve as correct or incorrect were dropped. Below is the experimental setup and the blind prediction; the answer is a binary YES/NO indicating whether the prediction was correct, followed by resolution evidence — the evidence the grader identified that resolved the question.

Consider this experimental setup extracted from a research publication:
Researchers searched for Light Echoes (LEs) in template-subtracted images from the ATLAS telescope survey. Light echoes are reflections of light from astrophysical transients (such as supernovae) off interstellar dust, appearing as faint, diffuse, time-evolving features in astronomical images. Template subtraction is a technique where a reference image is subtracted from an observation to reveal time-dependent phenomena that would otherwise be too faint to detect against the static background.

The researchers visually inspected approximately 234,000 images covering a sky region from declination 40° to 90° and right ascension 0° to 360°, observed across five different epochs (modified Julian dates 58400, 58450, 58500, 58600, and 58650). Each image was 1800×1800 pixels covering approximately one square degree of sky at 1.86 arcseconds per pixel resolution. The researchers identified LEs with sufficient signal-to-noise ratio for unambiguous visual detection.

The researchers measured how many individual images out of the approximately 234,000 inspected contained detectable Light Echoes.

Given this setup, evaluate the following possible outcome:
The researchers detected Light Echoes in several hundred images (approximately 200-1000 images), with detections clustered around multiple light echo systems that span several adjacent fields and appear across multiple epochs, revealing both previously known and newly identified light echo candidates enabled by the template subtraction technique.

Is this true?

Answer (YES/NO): NO